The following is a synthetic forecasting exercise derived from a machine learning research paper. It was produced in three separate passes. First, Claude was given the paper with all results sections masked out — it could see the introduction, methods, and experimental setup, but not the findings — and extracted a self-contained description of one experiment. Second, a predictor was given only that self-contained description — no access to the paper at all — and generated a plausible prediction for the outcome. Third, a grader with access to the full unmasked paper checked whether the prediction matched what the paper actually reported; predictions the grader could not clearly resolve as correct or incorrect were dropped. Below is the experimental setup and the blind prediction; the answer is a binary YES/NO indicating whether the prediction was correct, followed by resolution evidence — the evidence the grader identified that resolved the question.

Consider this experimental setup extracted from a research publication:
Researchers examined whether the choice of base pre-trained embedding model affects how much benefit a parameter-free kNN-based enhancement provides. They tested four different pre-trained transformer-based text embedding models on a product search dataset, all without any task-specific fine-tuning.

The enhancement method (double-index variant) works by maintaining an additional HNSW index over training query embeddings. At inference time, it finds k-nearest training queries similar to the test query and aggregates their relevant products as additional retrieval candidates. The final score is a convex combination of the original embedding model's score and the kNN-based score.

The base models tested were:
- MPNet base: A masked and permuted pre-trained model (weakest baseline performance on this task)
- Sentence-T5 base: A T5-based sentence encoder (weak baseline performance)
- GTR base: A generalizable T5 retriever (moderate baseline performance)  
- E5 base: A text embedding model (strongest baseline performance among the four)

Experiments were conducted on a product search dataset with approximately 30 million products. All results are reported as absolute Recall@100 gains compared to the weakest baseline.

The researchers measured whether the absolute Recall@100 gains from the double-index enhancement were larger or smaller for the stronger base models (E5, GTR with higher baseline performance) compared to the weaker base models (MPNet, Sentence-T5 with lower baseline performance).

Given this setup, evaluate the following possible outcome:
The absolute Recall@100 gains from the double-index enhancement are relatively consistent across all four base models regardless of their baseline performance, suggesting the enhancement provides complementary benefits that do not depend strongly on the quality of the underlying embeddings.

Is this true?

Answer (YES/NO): NO